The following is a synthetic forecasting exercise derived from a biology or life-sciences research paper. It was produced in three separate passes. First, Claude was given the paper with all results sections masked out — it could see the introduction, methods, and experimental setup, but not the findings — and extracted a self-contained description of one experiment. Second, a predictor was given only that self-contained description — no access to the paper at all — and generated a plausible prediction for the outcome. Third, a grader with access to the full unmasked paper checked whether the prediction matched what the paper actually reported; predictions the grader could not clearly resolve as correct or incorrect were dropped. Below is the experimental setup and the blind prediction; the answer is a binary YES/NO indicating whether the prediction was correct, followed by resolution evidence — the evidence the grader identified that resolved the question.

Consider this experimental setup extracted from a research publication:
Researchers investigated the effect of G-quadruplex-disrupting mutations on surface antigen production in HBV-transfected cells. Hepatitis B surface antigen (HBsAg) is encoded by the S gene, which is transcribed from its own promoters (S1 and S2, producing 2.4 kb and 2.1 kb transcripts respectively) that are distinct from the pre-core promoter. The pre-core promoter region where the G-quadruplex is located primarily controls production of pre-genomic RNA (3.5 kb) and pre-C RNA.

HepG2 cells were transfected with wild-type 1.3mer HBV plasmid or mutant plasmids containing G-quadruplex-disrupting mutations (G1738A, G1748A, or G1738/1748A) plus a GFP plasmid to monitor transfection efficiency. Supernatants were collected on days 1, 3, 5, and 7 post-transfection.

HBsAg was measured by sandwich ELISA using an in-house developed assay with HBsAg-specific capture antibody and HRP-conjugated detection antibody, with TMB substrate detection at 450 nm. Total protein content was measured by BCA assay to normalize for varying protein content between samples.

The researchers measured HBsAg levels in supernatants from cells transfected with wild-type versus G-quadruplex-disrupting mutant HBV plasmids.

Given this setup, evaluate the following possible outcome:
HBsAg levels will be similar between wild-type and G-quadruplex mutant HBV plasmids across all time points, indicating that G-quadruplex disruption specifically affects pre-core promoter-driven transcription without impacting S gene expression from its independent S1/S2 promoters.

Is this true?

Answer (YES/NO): NO